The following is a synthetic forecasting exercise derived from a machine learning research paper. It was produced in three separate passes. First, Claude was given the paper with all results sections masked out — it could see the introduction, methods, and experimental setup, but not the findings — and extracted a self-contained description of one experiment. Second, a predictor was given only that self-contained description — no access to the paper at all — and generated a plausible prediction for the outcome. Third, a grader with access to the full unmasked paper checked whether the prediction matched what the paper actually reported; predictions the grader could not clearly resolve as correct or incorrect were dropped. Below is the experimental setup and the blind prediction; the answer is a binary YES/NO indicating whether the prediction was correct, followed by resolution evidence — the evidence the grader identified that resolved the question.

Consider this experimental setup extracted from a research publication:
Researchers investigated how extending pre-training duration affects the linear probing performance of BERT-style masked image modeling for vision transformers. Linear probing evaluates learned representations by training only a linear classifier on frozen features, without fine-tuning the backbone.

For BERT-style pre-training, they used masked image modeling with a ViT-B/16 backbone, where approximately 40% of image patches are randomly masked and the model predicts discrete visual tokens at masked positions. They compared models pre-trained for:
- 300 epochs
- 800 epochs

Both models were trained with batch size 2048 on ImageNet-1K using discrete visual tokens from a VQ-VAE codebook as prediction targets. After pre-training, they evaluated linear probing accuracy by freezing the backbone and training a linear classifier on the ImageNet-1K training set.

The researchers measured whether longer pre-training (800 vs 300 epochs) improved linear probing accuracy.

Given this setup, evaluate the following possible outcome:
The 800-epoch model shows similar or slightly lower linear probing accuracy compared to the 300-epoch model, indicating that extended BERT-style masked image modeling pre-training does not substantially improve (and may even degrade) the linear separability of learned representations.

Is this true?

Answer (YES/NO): NO